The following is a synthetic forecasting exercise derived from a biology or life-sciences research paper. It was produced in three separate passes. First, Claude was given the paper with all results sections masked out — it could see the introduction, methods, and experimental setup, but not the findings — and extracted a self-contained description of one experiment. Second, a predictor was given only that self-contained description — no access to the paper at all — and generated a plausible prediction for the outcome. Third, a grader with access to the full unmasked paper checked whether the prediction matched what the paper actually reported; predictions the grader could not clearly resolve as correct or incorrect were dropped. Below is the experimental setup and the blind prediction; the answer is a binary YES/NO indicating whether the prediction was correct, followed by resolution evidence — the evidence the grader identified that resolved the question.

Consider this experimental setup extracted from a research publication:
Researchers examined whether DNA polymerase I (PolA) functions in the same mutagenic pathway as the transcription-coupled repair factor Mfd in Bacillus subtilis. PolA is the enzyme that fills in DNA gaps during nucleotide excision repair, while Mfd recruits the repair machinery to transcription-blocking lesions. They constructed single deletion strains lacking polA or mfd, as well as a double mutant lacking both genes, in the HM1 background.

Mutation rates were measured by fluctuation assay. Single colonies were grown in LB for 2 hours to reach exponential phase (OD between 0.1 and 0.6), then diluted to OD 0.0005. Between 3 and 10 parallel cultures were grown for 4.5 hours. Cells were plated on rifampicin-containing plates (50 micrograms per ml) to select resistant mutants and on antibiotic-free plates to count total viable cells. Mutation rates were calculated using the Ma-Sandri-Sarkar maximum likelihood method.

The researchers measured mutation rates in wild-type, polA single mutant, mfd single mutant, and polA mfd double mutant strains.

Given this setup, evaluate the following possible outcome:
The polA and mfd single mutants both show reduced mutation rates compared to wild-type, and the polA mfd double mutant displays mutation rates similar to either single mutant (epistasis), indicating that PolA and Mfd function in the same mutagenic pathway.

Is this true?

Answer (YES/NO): YES